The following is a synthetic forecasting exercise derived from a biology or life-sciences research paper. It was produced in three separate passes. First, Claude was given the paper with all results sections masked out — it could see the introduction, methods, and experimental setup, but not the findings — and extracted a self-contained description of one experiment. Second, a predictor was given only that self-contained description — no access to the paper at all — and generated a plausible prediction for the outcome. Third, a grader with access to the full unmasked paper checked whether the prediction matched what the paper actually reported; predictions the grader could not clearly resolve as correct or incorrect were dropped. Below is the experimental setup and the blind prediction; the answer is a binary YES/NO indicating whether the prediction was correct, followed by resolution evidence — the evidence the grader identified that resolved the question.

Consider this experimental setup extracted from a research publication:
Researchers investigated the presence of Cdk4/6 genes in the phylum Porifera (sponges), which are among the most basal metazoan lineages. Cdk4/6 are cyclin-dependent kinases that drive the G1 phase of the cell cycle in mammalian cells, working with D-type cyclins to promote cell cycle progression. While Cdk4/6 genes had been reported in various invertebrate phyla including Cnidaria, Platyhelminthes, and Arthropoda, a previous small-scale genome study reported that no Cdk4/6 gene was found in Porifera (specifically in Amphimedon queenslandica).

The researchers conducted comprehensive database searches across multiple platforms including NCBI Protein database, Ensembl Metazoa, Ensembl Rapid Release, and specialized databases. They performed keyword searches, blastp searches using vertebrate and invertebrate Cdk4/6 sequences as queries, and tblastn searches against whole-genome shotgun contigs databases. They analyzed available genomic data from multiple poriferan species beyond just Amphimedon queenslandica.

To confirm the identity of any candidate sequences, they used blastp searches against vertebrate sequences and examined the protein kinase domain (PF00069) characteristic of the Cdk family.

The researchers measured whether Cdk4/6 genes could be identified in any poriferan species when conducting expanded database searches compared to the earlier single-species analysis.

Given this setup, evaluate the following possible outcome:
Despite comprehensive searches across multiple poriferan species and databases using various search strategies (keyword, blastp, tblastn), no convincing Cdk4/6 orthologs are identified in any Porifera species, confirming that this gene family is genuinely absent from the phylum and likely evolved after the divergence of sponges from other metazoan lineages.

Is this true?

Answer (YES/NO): YES